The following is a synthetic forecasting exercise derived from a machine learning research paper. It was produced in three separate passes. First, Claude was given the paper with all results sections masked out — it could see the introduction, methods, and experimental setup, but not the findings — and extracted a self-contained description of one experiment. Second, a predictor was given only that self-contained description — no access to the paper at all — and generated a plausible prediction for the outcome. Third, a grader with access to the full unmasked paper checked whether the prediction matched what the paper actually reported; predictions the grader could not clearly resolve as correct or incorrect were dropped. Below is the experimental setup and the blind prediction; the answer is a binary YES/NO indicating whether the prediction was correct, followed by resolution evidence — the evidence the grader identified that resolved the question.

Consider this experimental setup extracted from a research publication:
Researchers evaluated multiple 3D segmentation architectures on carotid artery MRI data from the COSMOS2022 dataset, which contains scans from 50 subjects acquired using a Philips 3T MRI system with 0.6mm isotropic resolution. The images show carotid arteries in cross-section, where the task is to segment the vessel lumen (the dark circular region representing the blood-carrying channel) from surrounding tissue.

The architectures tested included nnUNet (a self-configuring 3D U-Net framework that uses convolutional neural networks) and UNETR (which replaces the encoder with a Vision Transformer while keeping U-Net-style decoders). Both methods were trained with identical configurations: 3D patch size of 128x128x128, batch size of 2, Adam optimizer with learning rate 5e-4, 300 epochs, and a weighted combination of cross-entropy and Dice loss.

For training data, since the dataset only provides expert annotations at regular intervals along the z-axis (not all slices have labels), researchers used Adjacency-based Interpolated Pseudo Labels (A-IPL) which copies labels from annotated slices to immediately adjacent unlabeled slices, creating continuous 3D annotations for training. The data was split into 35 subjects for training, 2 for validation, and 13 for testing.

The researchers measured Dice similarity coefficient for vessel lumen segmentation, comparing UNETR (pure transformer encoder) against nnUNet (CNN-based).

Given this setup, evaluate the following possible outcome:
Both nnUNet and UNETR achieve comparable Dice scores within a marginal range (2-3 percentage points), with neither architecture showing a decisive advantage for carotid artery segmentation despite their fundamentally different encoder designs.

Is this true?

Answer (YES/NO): NO